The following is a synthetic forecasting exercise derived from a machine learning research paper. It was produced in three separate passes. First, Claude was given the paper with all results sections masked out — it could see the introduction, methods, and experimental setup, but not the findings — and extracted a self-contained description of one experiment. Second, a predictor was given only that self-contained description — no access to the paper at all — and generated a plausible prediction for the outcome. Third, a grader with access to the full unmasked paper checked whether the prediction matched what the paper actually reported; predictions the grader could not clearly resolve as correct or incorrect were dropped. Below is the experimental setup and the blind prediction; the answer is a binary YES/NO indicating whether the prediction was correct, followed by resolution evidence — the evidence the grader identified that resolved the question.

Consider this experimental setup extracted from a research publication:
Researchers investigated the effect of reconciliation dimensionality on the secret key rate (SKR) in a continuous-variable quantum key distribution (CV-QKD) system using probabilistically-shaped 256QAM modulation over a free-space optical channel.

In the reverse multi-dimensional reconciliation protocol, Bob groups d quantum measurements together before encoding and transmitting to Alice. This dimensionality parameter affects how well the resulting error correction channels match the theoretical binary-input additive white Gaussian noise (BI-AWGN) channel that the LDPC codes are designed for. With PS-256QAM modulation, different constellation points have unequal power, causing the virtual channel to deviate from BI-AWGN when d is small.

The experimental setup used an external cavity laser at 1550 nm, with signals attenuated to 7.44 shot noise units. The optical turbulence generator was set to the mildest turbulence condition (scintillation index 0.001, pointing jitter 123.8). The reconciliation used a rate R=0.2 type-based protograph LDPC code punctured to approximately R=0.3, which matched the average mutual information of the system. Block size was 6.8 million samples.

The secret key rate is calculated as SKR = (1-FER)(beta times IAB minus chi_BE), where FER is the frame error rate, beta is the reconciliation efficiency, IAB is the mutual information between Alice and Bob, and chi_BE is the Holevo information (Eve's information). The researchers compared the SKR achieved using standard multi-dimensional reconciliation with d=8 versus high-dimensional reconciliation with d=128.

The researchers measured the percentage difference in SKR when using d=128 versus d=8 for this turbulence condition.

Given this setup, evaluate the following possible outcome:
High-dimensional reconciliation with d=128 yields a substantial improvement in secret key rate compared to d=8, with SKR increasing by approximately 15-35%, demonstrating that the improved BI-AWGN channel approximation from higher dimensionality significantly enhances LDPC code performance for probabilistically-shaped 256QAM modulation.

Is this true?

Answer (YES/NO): NO